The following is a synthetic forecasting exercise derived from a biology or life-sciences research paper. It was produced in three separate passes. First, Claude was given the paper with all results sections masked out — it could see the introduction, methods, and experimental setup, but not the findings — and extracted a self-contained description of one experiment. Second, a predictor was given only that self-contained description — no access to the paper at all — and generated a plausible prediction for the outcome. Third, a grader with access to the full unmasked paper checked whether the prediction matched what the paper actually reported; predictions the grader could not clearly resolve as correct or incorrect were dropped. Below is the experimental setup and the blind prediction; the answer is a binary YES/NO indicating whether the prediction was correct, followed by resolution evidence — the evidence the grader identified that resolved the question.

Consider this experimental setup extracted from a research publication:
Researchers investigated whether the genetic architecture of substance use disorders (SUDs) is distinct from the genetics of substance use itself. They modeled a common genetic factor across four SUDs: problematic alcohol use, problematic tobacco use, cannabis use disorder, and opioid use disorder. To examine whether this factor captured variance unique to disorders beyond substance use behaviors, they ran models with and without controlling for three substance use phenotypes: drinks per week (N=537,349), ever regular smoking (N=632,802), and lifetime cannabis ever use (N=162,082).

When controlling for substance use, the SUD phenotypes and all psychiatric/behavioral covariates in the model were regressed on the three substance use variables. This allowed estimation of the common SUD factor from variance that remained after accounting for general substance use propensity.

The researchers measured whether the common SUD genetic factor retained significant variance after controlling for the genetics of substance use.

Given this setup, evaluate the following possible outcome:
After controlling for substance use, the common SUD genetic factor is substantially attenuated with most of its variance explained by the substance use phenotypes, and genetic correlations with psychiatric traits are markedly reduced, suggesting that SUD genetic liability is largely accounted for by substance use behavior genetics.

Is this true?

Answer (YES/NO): NO